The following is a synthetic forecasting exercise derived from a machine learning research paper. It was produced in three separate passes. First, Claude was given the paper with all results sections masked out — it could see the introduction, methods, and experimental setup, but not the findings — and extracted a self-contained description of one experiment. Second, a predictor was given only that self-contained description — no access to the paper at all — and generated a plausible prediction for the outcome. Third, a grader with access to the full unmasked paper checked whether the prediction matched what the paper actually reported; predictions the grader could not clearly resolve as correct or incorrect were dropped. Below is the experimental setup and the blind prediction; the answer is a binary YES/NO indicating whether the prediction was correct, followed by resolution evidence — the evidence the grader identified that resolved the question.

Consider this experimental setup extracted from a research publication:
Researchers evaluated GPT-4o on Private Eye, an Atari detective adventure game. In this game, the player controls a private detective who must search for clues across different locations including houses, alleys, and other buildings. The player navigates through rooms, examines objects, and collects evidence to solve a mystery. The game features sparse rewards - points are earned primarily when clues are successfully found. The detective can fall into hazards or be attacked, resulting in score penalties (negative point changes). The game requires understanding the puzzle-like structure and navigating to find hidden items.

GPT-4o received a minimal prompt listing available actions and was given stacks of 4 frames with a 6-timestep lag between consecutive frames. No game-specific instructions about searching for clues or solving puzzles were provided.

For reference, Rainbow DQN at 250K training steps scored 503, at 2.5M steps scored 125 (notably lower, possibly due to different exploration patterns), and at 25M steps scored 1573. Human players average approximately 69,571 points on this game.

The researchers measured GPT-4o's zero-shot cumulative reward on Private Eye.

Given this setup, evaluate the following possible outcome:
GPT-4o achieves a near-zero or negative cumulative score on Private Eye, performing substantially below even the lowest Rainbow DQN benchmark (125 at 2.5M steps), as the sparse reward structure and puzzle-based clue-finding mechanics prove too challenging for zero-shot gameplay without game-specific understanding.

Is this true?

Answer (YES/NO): YES